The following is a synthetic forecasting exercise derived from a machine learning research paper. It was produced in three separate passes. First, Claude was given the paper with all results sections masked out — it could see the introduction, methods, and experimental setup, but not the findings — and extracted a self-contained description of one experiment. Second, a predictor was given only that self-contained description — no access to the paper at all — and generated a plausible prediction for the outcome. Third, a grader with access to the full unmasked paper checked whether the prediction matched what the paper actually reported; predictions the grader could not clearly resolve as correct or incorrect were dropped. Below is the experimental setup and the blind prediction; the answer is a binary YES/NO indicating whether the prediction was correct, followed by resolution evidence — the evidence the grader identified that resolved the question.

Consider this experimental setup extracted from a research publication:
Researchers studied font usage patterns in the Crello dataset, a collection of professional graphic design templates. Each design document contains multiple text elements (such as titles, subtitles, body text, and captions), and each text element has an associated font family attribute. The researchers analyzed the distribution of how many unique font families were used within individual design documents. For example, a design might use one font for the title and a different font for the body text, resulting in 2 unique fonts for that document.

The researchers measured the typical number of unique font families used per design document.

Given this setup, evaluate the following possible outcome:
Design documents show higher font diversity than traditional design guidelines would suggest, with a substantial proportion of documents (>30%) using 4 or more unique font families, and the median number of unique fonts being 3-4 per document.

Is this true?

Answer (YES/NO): NO